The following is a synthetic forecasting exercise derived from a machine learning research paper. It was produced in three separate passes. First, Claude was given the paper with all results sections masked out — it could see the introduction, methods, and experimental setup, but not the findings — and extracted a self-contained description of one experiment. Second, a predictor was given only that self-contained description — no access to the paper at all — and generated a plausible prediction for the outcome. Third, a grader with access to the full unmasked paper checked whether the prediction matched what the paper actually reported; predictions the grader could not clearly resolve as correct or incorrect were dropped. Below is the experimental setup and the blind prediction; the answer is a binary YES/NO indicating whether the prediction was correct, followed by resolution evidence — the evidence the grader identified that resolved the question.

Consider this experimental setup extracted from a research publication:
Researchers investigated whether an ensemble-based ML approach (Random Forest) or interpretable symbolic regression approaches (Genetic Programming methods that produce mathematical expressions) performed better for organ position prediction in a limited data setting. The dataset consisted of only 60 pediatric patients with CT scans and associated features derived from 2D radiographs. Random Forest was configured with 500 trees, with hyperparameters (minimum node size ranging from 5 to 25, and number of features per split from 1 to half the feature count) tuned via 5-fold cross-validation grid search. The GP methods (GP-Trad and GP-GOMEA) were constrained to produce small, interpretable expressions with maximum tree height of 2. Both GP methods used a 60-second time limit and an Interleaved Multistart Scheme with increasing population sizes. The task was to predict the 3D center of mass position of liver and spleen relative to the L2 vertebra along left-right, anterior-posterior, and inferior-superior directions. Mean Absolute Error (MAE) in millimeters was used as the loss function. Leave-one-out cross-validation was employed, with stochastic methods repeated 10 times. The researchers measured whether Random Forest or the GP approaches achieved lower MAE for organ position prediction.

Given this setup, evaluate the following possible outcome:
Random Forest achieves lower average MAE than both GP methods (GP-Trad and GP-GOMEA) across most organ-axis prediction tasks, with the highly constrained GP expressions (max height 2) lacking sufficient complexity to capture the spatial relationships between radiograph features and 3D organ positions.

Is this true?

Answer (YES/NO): NO